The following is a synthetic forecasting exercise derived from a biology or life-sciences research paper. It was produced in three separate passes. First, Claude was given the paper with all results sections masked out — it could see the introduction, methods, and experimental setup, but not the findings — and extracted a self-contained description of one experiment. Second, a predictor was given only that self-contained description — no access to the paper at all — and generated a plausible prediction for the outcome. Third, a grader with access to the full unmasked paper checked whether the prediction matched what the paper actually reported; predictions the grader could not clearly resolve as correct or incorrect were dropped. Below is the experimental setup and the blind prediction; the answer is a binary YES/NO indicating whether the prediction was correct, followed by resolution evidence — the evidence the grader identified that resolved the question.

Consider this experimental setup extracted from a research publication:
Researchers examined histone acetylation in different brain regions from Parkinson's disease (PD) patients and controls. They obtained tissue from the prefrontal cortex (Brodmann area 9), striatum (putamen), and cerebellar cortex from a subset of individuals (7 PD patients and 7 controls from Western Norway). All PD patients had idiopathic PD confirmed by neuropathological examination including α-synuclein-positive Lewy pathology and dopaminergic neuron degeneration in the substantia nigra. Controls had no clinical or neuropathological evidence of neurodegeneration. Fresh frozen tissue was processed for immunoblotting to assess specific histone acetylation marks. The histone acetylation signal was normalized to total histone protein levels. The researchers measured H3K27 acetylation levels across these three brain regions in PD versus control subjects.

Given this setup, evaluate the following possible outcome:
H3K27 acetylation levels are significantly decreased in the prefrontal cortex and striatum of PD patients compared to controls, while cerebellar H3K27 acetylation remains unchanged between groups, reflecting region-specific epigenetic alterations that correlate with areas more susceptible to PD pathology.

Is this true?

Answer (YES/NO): NO